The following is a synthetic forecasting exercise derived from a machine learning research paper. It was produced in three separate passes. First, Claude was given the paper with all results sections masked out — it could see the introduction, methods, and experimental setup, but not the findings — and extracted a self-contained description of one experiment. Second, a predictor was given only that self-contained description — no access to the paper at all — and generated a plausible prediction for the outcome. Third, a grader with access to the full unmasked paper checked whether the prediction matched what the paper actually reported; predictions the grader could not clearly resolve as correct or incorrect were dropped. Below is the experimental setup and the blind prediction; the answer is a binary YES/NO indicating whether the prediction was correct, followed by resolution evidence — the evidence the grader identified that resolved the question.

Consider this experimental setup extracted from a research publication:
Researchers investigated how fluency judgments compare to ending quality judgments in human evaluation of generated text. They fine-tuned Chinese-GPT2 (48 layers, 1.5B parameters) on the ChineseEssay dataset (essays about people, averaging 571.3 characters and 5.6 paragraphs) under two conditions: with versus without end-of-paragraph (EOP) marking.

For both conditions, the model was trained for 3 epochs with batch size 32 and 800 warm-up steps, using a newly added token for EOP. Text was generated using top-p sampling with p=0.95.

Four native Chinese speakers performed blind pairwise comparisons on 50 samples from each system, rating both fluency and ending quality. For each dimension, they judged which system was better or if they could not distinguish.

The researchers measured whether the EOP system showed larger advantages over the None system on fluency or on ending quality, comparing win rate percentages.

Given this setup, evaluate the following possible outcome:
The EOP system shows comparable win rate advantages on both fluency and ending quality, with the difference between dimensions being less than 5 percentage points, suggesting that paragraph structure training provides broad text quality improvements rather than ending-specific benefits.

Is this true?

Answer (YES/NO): NO